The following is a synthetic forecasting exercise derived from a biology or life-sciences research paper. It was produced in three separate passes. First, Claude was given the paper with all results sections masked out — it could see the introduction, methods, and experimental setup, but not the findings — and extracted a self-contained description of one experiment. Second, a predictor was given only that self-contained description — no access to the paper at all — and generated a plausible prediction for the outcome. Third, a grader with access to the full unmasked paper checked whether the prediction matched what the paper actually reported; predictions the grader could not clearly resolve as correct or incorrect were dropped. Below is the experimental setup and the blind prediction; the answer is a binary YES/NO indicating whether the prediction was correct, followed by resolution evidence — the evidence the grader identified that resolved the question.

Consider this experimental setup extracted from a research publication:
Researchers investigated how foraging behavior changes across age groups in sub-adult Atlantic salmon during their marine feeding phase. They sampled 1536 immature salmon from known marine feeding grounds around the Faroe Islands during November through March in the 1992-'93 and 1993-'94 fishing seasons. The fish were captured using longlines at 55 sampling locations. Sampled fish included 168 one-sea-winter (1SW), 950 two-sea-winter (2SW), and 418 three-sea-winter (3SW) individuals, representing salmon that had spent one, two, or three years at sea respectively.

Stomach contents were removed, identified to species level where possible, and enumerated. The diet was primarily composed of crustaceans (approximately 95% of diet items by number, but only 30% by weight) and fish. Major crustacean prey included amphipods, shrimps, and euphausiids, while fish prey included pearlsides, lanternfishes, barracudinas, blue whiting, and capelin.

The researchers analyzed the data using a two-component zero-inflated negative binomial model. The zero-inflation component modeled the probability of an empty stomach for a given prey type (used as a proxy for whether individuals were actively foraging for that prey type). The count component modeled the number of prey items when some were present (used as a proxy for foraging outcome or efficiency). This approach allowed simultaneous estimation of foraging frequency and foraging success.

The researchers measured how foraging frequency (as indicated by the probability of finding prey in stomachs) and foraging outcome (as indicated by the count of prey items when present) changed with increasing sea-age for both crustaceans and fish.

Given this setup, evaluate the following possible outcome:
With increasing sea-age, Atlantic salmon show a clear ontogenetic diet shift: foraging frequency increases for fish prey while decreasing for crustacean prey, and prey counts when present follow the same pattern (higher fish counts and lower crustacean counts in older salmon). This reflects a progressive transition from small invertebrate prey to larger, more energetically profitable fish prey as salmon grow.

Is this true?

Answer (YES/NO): NO